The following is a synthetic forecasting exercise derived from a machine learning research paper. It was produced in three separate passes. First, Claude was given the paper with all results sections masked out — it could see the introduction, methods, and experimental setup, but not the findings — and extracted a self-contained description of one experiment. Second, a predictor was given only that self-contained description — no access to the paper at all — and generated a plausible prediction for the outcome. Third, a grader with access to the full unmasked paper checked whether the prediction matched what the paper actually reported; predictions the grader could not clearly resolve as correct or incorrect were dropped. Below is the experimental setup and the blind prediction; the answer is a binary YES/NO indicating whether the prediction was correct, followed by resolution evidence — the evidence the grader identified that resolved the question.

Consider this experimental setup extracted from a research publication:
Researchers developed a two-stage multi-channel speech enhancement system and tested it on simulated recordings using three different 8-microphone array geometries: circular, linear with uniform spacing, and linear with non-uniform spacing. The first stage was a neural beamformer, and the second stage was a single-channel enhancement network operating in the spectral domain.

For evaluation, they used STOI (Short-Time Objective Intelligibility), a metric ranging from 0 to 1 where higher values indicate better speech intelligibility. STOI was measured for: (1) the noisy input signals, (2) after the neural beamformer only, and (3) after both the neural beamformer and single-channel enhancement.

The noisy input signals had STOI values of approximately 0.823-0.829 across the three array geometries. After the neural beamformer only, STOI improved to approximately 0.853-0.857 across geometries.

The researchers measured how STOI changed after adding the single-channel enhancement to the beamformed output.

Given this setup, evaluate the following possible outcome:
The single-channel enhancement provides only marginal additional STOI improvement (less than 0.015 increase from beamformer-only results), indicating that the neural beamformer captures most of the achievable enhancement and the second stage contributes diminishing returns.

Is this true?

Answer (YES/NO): YES